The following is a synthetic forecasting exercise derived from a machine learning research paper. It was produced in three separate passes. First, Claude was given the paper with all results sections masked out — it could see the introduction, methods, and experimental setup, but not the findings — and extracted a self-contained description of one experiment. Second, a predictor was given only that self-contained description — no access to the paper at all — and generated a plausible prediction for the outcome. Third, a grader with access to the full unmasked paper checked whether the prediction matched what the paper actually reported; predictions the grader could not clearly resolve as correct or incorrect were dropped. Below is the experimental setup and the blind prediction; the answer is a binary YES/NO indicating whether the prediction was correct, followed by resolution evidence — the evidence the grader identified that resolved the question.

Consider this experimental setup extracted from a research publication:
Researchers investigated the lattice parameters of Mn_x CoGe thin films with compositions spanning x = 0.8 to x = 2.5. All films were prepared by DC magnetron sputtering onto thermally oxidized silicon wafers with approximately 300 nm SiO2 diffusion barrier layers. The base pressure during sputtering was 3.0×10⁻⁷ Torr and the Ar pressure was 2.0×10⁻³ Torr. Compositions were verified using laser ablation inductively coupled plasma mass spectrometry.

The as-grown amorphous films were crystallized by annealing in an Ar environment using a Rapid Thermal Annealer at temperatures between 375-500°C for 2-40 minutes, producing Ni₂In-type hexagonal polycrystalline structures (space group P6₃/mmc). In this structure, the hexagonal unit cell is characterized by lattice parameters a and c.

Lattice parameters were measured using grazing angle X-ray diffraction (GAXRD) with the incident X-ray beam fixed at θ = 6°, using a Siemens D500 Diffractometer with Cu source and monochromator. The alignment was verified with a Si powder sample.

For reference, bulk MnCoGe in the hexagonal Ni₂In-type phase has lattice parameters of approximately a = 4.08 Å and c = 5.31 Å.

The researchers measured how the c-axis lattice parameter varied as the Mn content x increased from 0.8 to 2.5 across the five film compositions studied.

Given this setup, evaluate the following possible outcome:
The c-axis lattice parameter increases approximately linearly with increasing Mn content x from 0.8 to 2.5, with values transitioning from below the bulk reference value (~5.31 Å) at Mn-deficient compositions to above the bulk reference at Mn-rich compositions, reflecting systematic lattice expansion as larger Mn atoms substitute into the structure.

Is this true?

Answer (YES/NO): NO